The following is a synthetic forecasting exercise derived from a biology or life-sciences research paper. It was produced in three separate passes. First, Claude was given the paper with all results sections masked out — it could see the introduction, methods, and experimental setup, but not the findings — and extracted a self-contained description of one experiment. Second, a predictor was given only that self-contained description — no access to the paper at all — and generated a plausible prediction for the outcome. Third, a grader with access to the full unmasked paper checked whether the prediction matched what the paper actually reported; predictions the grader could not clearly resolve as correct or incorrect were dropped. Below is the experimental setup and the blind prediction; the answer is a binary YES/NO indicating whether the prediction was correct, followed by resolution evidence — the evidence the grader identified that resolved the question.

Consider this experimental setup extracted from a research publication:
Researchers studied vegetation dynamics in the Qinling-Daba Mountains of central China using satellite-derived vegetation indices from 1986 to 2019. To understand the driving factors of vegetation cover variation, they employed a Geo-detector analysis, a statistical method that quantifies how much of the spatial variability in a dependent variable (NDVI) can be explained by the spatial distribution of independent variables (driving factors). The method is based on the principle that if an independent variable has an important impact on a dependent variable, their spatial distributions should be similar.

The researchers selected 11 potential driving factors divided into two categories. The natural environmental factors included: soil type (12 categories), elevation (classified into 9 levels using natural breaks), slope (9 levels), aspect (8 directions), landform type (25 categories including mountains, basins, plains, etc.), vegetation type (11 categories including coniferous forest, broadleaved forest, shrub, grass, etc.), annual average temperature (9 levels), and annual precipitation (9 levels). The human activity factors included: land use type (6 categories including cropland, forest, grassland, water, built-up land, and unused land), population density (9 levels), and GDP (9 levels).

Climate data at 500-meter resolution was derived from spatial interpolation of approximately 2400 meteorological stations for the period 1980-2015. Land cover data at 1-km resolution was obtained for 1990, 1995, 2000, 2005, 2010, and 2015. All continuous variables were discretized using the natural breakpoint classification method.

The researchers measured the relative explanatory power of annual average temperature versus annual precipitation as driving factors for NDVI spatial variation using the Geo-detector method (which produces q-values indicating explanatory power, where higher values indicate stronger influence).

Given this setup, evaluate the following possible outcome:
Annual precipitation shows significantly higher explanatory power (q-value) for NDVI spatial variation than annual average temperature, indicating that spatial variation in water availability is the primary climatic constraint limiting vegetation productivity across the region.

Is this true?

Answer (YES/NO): NO